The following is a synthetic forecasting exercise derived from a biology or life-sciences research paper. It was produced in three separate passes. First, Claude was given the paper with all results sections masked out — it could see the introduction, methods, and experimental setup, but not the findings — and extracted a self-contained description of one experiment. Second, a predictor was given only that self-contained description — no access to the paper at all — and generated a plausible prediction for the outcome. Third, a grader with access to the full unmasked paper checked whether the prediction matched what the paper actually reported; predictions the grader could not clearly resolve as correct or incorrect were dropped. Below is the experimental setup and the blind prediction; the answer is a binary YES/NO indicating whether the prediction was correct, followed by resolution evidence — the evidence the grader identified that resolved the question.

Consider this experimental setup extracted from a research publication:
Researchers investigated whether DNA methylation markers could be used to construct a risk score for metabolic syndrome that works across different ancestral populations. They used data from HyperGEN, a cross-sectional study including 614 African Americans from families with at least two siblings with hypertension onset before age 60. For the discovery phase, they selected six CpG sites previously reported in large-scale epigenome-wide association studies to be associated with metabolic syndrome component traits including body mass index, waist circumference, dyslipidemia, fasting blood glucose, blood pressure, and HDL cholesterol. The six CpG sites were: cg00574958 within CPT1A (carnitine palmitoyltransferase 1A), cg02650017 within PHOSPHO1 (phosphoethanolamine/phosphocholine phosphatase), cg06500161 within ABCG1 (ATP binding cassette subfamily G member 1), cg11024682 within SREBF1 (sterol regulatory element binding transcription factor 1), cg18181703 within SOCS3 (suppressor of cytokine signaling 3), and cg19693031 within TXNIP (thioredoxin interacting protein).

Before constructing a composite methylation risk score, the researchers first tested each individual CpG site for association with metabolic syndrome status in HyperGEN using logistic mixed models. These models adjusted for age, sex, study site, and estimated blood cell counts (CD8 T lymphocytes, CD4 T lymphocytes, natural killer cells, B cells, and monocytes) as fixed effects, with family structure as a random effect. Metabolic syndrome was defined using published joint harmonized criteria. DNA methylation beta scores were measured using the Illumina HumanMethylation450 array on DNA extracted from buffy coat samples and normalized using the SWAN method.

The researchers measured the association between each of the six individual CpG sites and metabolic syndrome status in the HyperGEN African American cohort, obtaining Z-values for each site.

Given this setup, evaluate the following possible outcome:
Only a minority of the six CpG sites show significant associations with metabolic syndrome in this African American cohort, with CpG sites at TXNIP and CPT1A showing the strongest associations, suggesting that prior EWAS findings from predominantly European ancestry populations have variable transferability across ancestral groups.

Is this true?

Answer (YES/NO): NO